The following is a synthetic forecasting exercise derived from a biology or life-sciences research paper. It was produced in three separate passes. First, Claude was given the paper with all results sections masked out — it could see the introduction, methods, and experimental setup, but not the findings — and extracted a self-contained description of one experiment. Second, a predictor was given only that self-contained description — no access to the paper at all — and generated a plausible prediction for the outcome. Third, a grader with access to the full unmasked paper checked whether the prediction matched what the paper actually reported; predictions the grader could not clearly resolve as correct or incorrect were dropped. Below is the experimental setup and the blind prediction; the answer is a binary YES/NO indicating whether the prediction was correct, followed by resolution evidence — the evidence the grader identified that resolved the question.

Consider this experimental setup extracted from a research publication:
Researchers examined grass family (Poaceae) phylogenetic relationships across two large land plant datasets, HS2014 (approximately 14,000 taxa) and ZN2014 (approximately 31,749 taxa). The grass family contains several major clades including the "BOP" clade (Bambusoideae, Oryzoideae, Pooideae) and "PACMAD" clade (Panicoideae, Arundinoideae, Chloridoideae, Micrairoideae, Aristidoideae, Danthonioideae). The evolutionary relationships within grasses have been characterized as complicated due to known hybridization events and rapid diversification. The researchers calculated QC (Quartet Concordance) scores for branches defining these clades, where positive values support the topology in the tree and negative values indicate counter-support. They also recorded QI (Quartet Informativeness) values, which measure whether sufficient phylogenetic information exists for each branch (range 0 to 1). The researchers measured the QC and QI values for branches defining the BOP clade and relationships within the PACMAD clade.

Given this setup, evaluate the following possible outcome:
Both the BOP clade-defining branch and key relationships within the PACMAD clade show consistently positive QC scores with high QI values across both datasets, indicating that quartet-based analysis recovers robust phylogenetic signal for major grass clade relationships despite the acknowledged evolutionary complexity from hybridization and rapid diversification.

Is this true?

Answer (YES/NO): NO